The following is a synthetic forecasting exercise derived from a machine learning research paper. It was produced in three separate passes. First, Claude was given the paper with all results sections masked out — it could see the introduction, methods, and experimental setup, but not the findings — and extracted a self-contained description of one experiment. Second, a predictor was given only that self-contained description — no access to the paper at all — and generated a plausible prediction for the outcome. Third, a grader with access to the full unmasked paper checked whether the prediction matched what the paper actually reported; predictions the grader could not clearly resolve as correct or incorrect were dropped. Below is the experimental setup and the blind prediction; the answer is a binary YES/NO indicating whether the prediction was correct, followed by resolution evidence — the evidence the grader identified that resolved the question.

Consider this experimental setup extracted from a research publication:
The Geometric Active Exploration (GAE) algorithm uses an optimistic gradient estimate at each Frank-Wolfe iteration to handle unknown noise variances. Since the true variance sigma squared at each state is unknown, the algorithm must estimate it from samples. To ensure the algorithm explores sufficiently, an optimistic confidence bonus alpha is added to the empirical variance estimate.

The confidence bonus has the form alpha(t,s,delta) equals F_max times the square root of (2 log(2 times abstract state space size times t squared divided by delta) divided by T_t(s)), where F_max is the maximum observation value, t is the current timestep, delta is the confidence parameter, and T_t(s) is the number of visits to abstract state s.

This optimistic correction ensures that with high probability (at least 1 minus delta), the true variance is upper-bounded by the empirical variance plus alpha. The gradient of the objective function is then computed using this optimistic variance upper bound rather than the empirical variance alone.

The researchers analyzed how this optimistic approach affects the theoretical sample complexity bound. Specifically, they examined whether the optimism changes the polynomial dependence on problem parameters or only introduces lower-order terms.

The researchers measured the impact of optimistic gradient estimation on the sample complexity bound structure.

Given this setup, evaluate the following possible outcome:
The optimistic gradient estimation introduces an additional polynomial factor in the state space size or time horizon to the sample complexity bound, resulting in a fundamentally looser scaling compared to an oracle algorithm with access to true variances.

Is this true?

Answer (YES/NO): NO